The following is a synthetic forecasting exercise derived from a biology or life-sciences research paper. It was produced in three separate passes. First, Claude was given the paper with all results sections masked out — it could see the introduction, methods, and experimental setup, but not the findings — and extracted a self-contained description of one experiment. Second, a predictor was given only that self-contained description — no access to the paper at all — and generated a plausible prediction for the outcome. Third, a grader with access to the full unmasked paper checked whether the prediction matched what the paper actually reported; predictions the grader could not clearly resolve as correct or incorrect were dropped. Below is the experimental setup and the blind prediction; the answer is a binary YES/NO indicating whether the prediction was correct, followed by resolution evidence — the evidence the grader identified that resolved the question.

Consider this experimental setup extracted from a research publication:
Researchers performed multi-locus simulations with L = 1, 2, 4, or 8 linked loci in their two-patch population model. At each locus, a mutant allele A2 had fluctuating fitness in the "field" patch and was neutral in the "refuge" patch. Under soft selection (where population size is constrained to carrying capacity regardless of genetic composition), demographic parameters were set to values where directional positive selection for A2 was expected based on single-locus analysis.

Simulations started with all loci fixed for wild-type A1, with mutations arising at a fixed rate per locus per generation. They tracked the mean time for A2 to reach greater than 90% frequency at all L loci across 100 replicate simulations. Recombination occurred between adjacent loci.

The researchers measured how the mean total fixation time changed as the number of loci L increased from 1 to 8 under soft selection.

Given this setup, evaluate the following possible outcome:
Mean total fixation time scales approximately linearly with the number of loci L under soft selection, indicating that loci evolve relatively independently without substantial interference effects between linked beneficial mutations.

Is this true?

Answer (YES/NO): NO